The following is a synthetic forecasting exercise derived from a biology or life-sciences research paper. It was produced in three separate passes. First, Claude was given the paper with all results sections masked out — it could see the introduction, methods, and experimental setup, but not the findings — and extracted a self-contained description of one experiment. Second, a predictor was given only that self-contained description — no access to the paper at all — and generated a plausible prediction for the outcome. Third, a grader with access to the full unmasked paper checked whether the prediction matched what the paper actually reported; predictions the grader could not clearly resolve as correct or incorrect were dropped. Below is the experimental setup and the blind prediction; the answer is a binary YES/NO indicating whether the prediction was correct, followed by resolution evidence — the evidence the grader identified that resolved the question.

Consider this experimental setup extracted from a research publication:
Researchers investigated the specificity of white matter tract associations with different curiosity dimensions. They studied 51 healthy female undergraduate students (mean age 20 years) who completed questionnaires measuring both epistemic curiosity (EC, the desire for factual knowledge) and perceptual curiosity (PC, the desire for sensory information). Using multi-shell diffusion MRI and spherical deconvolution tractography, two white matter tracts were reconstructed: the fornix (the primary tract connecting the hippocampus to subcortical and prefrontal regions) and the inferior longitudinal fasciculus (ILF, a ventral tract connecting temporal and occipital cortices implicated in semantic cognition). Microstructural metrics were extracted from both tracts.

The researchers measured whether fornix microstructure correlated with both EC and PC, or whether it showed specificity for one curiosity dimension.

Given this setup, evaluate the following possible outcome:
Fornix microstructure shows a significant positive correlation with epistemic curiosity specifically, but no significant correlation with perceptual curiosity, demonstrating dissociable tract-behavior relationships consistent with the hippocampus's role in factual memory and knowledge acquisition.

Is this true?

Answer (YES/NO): NO